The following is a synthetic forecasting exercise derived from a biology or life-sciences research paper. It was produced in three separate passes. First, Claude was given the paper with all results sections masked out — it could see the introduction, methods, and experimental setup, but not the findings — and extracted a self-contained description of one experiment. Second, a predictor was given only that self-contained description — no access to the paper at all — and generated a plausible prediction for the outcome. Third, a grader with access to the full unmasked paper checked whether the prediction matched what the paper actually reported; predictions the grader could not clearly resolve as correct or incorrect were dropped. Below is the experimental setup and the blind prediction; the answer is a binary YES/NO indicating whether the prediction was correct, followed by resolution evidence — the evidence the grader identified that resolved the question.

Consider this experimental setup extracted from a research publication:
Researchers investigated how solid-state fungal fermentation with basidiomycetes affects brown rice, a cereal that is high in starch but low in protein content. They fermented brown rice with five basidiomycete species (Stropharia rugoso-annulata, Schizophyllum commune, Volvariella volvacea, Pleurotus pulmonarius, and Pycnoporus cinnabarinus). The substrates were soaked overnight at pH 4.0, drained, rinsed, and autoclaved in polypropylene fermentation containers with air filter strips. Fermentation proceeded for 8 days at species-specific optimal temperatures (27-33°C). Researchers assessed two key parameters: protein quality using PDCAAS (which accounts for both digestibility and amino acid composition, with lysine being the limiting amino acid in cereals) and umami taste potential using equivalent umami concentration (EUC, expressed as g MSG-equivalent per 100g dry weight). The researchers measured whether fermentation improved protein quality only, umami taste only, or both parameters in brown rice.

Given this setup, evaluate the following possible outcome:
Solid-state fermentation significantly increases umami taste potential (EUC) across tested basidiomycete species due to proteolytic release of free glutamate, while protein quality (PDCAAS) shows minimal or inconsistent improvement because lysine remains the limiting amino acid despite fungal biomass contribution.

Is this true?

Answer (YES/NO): NO